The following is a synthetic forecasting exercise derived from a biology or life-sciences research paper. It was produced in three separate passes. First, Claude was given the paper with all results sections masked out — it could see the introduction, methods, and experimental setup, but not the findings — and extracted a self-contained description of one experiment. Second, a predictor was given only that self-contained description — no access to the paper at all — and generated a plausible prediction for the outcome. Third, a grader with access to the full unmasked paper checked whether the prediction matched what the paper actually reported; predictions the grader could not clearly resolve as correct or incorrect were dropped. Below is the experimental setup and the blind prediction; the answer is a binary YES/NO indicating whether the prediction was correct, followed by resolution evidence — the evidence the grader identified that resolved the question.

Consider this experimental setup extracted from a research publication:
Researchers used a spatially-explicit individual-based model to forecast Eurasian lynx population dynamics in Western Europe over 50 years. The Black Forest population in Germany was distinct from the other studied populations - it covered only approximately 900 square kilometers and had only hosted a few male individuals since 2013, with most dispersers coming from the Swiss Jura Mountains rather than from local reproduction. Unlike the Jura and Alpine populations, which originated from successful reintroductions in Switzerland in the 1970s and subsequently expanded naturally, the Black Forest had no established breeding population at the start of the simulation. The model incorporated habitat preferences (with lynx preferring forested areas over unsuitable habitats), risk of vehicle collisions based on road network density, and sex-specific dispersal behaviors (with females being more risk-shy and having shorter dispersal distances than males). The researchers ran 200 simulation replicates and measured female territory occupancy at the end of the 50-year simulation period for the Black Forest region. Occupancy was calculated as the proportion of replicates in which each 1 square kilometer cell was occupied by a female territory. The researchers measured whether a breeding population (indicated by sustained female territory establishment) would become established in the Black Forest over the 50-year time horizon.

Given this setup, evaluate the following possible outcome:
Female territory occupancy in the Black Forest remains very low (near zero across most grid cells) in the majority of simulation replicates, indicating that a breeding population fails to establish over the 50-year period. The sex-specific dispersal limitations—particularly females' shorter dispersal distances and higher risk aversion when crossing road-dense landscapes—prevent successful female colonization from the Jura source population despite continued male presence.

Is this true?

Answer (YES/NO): YES